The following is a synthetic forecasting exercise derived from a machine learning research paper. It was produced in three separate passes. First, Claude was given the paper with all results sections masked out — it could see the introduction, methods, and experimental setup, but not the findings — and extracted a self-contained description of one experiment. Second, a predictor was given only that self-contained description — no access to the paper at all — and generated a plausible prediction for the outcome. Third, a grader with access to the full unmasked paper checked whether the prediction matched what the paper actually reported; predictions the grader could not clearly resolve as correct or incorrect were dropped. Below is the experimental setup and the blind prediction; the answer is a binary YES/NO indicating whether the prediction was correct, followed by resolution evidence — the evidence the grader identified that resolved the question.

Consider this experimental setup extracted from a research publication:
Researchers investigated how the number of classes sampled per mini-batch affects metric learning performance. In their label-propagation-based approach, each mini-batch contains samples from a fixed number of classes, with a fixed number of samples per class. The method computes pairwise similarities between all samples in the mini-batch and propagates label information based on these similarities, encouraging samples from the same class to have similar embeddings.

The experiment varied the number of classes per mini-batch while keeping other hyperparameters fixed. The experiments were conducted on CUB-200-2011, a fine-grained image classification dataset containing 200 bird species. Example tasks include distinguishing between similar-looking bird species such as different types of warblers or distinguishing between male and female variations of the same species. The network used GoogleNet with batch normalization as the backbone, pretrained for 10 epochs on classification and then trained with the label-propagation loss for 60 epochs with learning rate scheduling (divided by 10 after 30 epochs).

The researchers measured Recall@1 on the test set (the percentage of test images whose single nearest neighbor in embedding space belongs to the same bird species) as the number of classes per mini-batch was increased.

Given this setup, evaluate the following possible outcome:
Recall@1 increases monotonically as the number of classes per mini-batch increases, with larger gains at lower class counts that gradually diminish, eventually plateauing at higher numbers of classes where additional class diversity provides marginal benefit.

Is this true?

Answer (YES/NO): NO